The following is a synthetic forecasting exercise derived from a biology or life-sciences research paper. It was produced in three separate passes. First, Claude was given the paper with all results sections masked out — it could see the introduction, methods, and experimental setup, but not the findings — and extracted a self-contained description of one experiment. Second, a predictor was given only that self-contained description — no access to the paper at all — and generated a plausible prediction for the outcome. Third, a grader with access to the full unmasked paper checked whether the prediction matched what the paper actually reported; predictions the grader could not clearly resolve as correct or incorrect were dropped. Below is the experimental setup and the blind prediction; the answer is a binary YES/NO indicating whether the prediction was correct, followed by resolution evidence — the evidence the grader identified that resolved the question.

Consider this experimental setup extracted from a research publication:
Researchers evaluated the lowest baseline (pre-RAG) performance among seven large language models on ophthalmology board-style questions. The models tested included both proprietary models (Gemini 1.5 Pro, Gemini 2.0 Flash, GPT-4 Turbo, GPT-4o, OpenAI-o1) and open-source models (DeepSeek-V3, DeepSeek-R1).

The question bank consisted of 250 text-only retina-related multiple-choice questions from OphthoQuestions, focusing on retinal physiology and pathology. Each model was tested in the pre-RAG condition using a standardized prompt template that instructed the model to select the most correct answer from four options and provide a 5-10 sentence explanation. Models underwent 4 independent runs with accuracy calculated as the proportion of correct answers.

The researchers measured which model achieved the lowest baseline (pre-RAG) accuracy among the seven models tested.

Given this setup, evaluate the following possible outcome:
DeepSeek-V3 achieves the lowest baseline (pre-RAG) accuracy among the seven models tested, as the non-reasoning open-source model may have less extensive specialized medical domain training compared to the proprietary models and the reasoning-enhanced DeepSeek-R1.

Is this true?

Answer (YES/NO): NO